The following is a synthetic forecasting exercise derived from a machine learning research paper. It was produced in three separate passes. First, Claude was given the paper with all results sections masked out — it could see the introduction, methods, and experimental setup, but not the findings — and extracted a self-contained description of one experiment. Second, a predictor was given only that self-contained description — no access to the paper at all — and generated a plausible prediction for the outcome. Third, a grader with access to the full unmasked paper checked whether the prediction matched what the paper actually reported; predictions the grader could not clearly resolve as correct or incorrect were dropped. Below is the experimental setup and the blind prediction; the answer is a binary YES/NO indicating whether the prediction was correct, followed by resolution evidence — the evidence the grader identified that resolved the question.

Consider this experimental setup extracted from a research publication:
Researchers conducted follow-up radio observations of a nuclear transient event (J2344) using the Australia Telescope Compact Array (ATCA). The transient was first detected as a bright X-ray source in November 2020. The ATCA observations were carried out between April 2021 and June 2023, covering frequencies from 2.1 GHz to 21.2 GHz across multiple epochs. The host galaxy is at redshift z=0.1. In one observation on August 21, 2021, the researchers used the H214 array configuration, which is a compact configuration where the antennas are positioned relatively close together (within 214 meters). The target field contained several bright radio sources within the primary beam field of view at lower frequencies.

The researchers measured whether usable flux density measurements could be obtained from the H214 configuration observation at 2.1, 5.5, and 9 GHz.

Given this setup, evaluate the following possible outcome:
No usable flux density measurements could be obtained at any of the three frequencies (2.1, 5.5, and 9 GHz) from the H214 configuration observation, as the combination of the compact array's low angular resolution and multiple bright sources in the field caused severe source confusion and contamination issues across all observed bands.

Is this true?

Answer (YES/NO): YES